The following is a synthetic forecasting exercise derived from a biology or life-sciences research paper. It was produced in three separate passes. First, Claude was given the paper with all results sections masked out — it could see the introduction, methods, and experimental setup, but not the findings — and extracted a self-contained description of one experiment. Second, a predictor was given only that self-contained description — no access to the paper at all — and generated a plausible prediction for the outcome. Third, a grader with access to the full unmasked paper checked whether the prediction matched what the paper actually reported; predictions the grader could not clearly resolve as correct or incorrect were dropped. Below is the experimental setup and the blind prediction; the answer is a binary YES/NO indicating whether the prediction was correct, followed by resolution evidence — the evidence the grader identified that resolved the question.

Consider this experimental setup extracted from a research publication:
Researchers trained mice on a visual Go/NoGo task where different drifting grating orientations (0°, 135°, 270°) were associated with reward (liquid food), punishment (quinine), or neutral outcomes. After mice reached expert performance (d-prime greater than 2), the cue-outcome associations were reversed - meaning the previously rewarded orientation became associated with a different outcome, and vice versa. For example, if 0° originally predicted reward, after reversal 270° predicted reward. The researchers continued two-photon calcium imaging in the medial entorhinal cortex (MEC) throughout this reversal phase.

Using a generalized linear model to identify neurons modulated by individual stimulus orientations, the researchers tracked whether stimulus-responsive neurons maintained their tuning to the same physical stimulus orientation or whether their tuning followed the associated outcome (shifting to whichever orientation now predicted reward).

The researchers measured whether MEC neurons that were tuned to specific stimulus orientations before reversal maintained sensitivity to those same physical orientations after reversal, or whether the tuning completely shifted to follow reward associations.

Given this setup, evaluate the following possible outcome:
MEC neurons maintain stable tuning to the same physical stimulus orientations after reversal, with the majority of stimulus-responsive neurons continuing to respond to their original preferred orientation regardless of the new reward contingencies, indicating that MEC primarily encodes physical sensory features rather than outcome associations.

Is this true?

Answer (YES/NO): NO